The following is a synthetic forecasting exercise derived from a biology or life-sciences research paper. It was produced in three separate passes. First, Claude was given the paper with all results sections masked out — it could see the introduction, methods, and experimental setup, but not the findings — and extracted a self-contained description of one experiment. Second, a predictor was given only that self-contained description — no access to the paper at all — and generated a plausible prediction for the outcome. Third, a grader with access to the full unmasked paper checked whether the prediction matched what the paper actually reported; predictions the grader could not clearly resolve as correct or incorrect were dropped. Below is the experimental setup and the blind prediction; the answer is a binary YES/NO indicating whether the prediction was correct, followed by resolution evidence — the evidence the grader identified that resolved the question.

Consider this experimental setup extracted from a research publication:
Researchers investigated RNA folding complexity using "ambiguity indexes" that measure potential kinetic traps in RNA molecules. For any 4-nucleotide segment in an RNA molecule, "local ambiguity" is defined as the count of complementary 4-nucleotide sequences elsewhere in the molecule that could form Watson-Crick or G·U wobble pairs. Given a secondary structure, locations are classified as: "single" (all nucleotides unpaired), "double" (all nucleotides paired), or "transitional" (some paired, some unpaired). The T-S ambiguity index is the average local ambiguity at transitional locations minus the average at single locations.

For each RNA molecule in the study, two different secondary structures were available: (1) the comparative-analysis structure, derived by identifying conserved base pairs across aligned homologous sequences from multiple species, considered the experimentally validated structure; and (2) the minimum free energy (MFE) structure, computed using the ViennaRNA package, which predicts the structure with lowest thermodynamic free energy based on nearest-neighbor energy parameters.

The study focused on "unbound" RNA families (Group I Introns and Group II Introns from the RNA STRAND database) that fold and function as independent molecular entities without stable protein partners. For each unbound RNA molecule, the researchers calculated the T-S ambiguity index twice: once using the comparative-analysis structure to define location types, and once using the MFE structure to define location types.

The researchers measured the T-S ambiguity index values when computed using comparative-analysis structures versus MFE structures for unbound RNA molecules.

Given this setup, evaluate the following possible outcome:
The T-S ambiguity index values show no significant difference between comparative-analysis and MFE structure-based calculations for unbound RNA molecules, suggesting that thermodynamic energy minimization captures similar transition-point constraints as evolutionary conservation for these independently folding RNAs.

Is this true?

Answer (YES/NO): NO